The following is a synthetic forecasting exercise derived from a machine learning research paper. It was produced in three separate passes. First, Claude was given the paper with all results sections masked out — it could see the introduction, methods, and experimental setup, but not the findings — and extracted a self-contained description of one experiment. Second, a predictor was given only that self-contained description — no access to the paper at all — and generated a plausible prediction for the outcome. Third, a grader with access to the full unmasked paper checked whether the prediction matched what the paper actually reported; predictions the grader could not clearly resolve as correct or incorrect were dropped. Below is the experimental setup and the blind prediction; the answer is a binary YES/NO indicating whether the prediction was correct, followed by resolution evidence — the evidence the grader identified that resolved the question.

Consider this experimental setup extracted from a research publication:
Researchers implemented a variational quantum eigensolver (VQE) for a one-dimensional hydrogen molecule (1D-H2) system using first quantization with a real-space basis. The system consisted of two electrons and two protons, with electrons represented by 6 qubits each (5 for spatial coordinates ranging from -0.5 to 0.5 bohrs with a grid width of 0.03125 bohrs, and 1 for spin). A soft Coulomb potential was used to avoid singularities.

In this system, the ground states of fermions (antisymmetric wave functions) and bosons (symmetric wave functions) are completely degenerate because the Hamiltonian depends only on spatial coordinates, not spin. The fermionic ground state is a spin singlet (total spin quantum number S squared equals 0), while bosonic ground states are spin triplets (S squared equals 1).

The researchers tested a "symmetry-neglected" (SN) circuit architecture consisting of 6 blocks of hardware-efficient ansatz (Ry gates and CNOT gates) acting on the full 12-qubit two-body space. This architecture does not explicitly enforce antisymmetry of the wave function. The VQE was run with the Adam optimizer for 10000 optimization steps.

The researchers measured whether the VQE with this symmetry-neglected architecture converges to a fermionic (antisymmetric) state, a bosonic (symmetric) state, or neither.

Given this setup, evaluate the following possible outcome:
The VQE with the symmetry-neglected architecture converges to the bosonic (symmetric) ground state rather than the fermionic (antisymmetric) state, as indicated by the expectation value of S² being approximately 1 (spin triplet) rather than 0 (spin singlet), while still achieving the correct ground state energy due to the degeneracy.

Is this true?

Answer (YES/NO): NO